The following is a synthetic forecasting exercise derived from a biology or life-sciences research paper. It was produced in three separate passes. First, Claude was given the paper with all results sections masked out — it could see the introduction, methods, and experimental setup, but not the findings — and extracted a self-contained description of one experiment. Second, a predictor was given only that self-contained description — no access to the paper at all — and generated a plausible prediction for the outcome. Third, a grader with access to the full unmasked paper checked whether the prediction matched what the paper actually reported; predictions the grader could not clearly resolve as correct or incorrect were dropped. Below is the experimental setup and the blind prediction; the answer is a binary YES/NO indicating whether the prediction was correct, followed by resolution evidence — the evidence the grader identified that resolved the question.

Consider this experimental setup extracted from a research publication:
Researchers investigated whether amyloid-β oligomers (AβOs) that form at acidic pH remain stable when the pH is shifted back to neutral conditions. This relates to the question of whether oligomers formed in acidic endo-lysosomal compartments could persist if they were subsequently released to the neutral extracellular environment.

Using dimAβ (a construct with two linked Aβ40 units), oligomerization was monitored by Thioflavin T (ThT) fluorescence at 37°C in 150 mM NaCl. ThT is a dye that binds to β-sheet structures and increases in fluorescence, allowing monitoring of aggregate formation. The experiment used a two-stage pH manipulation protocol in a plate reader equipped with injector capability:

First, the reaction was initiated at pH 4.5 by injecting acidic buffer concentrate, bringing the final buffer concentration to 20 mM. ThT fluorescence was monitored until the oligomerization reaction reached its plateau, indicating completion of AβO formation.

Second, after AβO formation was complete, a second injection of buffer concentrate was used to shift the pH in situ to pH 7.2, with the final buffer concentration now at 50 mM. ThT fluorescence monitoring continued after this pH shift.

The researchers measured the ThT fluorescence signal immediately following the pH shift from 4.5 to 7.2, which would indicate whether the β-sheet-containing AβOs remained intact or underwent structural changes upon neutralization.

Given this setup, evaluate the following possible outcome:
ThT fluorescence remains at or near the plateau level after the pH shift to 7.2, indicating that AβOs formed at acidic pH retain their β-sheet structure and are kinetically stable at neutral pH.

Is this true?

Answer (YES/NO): NO